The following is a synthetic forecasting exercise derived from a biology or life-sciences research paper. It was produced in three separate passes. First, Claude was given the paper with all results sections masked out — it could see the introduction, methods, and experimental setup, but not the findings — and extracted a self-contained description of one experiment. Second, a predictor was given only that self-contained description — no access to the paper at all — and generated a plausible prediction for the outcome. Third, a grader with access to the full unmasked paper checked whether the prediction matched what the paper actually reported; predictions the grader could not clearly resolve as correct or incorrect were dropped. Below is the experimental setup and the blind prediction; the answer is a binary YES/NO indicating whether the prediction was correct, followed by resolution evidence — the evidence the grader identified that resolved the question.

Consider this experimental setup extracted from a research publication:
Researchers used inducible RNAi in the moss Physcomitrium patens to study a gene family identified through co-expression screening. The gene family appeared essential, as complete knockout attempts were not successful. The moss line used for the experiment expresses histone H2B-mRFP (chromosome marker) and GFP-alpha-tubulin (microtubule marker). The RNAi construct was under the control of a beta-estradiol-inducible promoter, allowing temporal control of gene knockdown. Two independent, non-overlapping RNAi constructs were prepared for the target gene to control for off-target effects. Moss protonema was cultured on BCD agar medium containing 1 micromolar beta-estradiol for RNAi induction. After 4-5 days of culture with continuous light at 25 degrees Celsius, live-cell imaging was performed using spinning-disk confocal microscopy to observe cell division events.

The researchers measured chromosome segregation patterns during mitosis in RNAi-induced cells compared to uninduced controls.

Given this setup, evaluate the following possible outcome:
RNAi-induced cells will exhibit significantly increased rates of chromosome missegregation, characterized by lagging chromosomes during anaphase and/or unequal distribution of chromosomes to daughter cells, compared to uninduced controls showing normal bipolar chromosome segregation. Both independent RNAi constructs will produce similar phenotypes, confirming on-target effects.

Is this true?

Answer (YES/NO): YES